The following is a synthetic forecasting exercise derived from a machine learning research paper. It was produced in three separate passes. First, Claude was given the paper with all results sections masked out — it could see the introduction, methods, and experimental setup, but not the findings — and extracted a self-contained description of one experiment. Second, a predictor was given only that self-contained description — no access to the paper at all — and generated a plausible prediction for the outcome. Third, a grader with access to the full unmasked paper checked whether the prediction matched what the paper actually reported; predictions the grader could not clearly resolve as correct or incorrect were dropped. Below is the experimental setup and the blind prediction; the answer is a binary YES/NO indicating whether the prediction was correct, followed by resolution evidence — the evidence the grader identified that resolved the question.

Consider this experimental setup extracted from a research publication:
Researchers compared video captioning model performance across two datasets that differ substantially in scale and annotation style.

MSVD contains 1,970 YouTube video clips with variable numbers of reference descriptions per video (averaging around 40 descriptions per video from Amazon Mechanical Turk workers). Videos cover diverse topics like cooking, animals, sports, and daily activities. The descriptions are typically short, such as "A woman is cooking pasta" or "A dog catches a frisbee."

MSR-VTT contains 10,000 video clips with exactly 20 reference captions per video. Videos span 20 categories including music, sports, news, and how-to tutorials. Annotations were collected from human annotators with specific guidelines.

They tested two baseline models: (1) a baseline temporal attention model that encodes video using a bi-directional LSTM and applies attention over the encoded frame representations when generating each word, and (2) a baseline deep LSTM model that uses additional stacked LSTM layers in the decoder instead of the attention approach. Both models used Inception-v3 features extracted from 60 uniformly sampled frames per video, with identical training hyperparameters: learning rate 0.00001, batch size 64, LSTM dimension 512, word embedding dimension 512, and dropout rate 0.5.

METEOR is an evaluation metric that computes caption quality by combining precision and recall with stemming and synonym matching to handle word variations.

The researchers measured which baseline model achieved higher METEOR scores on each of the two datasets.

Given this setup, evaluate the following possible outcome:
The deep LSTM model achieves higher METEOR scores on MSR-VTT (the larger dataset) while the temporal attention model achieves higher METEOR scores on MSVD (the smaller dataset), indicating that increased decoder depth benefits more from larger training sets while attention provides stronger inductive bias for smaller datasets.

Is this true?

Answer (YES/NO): YES